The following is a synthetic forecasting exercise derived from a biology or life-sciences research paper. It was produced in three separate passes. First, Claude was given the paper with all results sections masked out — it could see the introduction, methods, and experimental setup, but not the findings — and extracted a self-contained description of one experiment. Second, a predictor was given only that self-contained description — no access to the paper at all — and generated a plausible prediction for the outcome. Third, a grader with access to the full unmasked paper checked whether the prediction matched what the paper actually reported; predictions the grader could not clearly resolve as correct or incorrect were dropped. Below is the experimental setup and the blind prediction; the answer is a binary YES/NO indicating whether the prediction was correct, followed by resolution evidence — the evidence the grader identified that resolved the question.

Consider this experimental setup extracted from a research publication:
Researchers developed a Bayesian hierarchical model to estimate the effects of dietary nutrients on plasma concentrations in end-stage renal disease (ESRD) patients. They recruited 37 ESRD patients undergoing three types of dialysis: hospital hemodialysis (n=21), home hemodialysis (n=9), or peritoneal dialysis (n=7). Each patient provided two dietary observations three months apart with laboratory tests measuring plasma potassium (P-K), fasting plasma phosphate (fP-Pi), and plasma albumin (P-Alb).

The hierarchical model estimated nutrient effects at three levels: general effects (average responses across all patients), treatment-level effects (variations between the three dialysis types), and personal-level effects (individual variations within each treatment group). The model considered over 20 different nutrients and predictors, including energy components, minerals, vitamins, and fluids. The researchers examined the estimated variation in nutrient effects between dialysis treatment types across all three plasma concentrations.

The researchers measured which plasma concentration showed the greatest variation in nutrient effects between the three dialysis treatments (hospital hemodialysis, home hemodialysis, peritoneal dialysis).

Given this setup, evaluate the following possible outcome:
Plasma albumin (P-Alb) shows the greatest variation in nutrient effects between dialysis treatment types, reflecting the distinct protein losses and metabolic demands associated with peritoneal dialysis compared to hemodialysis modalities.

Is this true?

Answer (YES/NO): YES